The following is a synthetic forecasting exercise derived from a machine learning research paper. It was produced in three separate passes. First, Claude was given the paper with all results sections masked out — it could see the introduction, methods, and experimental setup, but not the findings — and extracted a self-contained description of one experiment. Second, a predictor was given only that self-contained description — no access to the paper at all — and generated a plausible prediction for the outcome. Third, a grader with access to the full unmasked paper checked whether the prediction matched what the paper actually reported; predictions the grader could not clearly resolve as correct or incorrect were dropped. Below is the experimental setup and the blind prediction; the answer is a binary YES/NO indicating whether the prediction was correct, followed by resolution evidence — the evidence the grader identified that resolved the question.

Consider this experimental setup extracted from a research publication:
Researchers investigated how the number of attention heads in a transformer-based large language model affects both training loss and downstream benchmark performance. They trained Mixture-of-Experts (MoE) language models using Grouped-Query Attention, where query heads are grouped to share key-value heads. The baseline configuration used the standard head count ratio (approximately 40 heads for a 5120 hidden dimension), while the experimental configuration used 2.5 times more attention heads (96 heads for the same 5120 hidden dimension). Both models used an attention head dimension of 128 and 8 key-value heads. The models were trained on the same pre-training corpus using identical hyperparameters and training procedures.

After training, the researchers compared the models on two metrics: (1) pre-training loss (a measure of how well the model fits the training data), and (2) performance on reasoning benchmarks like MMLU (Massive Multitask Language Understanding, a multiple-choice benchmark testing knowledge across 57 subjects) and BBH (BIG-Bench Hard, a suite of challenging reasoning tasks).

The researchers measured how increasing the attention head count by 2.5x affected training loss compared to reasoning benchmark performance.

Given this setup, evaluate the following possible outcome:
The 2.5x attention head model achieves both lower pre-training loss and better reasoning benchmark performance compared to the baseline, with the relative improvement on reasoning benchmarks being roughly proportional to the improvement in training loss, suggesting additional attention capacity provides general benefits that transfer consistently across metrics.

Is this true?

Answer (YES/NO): NO